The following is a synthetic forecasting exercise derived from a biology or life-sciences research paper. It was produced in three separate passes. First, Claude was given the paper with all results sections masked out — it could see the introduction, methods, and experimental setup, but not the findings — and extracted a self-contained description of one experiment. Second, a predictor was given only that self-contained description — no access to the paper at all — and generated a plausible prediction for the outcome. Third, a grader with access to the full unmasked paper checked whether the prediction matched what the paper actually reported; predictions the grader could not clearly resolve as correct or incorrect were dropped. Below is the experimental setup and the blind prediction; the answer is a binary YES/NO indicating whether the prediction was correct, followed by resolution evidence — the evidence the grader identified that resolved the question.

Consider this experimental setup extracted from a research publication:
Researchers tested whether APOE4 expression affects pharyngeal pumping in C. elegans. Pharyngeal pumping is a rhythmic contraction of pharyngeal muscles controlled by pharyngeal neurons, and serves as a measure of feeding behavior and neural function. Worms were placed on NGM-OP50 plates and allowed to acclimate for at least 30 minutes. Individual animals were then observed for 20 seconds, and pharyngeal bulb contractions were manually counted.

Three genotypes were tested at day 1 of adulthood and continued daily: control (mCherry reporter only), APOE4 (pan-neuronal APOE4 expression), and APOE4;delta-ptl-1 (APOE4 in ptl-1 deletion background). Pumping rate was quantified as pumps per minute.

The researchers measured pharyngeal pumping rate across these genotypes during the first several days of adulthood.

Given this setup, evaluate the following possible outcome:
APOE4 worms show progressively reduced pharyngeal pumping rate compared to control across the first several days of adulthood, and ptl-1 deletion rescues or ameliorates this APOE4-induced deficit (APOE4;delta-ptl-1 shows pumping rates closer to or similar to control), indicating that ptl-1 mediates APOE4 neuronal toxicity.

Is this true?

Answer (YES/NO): YES